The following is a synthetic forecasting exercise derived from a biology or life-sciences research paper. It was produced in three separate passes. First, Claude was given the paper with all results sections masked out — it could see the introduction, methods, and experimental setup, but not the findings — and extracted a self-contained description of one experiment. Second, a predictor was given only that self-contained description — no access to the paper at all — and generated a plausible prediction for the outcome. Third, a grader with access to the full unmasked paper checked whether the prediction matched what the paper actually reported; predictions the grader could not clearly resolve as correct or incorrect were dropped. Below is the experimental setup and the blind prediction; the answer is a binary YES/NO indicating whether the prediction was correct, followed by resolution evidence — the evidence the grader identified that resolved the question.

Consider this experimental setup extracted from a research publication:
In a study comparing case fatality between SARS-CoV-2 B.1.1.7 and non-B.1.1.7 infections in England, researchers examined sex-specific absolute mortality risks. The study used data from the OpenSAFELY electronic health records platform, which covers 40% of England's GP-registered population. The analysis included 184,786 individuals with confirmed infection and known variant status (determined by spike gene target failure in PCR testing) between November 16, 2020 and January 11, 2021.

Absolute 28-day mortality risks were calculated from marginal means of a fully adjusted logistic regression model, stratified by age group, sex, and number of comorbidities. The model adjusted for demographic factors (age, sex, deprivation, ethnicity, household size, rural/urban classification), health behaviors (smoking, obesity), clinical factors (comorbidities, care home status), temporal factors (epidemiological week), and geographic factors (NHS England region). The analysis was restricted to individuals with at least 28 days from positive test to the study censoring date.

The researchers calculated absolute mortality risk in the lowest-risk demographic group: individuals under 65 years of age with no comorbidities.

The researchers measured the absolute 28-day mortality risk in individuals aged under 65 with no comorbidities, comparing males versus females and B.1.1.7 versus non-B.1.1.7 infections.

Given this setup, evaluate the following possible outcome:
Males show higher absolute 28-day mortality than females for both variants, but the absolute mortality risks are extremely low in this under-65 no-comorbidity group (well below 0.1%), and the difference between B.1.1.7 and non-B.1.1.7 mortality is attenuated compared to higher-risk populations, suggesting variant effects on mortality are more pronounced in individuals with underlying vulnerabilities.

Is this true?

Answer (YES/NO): NO